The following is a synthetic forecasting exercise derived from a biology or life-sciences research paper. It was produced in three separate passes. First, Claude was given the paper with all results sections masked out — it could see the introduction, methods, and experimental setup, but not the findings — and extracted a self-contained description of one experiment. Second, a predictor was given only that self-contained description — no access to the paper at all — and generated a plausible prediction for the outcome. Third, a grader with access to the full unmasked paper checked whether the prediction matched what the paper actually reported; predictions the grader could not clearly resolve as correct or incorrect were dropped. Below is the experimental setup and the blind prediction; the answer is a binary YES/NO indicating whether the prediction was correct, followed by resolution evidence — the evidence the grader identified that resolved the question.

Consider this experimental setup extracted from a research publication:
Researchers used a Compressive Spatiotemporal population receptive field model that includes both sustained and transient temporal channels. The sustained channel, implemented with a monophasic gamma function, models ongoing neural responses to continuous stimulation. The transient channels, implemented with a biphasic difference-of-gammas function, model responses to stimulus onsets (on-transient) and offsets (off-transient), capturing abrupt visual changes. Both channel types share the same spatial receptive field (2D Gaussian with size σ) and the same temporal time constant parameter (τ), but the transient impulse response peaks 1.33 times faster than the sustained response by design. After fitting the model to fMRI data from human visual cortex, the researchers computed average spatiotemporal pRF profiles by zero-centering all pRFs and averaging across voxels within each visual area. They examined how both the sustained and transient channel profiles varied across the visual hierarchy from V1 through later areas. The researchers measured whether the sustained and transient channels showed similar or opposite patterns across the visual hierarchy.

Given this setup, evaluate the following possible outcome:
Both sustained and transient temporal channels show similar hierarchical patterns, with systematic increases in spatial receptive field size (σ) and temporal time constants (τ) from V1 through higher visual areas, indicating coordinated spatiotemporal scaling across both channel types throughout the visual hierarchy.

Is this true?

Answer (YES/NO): YES